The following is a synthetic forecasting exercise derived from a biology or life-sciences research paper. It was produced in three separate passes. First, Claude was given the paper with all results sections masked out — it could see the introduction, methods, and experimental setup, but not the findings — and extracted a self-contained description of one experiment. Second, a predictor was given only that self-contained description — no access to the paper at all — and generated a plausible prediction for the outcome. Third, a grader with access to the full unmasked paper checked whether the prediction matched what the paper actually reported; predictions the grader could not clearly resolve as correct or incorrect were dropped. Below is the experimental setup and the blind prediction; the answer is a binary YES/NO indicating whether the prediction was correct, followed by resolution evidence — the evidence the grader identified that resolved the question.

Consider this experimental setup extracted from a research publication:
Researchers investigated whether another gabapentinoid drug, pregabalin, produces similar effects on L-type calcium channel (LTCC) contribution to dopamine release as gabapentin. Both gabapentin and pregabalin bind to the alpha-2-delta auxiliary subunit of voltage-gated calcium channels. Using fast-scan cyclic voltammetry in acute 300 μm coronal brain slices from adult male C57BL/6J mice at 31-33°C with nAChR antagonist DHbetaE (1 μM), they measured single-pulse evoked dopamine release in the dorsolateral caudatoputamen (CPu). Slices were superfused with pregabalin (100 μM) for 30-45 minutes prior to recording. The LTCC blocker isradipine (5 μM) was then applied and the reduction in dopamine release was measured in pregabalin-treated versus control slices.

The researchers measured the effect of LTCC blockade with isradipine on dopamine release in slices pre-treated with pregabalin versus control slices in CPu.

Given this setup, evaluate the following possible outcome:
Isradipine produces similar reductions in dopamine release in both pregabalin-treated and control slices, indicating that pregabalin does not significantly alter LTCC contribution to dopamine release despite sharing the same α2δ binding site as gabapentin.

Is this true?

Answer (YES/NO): NO